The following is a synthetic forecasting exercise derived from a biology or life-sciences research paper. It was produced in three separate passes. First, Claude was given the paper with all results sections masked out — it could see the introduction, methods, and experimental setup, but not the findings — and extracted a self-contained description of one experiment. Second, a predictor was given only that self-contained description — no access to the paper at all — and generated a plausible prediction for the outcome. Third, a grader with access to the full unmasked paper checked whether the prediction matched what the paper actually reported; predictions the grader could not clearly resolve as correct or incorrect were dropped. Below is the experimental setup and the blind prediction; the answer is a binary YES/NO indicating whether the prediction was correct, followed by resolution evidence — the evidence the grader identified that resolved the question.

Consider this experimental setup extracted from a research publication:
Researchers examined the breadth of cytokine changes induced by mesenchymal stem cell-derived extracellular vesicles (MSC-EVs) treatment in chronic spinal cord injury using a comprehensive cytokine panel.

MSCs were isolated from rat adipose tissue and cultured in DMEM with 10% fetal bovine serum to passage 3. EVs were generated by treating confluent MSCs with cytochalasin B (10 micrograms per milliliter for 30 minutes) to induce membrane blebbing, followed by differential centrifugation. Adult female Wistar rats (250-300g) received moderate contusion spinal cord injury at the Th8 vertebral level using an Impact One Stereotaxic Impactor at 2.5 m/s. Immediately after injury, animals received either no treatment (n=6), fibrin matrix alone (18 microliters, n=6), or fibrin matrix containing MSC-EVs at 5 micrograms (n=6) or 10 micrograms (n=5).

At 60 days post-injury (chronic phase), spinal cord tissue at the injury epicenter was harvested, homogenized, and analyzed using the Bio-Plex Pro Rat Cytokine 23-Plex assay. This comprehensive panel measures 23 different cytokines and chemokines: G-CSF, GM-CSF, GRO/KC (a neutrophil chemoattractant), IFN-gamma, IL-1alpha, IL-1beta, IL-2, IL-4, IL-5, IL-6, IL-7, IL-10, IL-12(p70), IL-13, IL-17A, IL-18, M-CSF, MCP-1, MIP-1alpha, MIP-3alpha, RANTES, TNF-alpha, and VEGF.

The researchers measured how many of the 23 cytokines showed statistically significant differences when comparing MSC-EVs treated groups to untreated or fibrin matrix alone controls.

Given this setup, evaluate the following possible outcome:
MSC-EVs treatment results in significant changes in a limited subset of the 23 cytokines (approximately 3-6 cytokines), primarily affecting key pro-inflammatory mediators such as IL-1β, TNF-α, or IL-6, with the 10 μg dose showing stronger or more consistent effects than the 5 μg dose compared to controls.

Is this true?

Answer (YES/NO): NO